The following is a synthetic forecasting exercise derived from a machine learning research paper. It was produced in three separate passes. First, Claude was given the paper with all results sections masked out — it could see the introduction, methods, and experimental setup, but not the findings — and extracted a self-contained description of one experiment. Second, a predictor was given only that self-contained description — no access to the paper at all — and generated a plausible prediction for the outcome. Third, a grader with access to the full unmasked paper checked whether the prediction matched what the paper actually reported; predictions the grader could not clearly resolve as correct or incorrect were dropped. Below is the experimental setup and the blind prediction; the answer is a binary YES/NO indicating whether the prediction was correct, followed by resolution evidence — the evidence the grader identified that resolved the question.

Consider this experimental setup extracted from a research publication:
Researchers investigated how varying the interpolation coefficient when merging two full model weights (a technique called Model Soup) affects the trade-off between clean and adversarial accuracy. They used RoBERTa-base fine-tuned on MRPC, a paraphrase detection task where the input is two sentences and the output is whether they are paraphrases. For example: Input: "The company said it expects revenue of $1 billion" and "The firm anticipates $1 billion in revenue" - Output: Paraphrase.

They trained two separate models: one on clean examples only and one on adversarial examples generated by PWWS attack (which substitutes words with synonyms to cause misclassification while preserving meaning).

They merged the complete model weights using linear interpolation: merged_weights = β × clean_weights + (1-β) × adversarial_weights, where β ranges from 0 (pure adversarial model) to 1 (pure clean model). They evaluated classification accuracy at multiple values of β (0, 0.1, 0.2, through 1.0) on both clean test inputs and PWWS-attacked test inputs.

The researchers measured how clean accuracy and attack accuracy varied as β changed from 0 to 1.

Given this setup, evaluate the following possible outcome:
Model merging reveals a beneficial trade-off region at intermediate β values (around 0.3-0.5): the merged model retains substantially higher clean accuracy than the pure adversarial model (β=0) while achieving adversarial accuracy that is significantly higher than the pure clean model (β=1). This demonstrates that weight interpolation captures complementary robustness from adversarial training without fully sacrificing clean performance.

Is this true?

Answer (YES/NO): NO